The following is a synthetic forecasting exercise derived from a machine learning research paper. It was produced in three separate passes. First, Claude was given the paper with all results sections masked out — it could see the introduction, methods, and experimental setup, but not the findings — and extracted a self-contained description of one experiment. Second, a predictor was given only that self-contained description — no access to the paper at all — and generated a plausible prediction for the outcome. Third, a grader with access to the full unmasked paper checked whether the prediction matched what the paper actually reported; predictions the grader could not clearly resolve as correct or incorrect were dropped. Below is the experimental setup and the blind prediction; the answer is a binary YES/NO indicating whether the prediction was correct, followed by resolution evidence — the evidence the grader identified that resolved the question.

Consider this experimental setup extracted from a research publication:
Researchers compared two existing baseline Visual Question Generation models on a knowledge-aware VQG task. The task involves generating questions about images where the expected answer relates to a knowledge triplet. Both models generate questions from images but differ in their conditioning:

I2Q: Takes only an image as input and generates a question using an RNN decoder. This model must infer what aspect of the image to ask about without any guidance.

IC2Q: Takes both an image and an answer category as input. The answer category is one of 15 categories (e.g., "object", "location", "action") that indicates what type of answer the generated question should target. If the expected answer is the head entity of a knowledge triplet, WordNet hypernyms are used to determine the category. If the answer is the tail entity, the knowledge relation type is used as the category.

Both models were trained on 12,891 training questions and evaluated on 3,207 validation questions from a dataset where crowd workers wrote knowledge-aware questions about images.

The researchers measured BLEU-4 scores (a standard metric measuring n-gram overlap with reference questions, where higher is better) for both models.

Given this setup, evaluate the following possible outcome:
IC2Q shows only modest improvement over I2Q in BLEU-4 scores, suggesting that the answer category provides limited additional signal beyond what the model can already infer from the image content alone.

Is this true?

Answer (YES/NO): YES